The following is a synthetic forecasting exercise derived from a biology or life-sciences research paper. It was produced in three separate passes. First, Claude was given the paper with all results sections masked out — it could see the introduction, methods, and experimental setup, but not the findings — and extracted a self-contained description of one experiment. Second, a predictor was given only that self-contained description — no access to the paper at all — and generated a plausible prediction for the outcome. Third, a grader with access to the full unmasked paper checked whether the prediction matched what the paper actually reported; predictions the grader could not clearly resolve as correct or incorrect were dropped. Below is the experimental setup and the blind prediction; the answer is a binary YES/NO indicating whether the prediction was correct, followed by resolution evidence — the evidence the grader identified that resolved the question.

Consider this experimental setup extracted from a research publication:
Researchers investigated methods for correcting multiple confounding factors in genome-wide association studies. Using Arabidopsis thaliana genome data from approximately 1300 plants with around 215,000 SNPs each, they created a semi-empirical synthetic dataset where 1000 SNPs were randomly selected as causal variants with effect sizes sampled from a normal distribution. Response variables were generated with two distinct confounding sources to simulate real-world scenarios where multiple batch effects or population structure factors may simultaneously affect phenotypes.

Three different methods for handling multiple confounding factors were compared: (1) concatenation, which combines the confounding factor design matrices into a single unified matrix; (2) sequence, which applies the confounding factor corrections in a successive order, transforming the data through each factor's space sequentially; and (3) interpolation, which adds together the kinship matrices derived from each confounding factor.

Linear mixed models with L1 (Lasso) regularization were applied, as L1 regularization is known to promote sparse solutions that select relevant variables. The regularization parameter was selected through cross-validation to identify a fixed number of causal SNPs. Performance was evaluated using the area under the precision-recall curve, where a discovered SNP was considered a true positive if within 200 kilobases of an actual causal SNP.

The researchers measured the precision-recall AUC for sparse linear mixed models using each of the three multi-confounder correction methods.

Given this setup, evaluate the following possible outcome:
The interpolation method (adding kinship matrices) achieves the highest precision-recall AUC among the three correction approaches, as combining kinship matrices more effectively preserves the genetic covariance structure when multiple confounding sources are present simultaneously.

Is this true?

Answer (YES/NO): NO